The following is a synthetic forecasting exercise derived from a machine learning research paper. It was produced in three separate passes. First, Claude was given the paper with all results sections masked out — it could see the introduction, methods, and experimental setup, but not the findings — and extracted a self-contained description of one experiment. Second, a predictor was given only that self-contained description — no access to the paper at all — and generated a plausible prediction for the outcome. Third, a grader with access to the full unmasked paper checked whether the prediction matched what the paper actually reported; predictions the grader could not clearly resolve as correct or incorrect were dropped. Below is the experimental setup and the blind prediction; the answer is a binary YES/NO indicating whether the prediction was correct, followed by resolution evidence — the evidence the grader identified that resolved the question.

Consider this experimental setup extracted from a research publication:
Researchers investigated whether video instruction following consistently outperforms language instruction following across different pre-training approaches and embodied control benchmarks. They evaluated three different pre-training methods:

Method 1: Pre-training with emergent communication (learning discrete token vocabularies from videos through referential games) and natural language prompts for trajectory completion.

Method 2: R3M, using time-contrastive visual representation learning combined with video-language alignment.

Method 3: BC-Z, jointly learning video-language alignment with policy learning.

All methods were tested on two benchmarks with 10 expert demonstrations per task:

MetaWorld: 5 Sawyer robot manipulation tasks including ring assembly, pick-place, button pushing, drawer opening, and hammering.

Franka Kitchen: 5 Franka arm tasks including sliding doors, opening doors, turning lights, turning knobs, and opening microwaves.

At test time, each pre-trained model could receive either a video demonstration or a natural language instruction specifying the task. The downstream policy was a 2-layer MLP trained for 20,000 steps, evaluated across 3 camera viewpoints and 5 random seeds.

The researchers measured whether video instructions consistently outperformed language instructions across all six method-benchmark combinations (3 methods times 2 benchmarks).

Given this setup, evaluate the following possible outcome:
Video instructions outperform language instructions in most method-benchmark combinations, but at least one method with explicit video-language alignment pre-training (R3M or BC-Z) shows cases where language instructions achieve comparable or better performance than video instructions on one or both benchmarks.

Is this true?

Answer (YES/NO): NO